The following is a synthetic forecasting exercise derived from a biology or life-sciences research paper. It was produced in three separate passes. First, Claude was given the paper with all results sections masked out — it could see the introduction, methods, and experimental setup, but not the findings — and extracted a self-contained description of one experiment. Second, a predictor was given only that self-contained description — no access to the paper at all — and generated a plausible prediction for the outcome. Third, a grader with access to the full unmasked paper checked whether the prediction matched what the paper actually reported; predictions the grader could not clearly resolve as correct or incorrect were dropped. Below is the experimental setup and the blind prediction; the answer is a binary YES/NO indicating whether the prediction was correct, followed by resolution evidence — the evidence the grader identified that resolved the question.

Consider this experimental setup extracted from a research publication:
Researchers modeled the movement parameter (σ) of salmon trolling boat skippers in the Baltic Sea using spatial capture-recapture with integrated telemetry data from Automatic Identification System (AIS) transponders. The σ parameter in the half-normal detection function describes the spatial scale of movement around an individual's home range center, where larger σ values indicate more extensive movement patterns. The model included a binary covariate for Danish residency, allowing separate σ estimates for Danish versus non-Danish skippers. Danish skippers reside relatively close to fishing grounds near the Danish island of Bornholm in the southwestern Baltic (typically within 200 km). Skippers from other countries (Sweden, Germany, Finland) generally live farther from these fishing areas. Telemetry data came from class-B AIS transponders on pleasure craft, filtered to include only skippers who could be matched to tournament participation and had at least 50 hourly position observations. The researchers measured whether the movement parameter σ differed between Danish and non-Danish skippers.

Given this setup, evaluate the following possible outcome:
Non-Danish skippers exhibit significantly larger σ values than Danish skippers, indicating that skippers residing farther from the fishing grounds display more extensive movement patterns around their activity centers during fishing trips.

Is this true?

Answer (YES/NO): YES